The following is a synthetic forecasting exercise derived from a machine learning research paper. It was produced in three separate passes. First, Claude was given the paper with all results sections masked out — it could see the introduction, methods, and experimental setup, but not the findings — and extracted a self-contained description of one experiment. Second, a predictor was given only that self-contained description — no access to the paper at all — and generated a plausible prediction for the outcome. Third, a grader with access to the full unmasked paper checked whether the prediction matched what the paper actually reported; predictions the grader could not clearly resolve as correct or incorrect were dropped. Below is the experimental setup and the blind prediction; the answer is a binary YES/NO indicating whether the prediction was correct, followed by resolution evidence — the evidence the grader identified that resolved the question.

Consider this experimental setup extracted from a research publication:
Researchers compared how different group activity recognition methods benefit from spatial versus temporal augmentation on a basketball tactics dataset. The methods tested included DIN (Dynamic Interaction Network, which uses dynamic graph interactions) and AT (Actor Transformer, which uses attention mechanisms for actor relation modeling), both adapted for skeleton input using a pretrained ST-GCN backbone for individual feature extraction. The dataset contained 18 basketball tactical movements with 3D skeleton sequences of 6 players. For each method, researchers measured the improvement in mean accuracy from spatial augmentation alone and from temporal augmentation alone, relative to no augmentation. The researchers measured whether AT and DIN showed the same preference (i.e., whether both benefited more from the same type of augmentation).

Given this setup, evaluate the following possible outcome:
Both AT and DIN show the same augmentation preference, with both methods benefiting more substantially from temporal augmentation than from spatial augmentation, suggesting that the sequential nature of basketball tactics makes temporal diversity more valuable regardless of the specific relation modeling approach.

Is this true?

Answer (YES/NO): NO